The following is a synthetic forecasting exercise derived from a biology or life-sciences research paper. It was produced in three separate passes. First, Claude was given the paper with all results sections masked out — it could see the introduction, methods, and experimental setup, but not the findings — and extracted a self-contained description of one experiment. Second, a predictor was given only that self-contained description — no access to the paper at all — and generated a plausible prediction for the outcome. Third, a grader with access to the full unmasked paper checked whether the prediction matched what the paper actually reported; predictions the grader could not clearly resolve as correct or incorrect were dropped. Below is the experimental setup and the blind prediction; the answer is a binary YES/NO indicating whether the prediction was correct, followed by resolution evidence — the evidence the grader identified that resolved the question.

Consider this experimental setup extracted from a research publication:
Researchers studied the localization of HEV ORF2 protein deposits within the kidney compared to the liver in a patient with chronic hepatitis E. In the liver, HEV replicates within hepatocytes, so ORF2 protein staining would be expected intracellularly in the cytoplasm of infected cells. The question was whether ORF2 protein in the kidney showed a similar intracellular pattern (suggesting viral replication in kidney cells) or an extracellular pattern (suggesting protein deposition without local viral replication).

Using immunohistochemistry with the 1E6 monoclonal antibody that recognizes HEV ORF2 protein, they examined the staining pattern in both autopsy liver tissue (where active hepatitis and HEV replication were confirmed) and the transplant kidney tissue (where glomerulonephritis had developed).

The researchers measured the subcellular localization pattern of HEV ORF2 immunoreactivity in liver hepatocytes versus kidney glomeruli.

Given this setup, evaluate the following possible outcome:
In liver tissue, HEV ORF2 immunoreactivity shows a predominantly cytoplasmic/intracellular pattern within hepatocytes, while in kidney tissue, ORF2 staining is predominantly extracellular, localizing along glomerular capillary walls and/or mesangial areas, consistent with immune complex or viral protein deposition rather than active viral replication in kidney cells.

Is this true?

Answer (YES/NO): YES